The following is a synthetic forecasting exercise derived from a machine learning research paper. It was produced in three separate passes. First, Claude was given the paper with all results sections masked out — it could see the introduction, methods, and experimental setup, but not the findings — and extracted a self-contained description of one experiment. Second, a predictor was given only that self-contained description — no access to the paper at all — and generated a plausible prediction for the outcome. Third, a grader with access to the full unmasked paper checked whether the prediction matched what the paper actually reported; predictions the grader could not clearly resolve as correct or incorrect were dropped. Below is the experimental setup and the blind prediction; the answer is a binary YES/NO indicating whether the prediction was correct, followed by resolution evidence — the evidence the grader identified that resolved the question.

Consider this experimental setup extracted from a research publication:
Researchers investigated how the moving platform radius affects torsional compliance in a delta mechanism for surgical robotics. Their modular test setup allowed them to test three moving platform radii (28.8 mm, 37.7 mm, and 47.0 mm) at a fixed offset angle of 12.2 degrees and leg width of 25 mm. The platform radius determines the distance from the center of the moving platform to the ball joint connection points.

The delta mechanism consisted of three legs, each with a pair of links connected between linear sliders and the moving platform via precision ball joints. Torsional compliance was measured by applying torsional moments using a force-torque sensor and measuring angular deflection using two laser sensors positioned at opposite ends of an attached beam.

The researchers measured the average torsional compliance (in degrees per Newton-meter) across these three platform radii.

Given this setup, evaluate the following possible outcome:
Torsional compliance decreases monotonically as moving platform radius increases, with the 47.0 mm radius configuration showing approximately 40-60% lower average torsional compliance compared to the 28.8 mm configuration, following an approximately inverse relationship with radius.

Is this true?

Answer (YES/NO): NO